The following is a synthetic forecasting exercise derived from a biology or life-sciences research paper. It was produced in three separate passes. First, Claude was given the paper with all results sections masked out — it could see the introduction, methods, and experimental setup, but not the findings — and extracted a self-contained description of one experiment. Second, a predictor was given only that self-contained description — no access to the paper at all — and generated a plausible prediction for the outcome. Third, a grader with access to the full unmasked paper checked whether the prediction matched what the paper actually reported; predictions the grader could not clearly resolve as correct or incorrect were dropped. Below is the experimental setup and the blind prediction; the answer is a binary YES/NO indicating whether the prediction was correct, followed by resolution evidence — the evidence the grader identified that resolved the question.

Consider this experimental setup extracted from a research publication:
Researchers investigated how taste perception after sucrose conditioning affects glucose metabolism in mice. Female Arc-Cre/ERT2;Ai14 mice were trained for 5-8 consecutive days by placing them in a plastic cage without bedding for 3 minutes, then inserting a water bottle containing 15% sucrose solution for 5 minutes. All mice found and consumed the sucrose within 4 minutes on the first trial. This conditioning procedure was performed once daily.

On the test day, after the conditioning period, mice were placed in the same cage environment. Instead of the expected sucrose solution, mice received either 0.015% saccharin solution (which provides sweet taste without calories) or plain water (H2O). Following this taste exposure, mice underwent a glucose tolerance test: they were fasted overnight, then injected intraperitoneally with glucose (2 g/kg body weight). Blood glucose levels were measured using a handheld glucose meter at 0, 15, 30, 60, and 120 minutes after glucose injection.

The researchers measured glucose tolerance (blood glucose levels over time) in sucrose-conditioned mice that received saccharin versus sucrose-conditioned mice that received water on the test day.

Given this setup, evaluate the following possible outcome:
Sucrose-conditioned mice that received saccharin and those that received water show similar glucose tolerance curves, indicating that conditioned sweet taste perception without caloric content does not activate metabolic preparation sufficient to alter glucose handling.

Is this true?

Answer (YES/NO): NO